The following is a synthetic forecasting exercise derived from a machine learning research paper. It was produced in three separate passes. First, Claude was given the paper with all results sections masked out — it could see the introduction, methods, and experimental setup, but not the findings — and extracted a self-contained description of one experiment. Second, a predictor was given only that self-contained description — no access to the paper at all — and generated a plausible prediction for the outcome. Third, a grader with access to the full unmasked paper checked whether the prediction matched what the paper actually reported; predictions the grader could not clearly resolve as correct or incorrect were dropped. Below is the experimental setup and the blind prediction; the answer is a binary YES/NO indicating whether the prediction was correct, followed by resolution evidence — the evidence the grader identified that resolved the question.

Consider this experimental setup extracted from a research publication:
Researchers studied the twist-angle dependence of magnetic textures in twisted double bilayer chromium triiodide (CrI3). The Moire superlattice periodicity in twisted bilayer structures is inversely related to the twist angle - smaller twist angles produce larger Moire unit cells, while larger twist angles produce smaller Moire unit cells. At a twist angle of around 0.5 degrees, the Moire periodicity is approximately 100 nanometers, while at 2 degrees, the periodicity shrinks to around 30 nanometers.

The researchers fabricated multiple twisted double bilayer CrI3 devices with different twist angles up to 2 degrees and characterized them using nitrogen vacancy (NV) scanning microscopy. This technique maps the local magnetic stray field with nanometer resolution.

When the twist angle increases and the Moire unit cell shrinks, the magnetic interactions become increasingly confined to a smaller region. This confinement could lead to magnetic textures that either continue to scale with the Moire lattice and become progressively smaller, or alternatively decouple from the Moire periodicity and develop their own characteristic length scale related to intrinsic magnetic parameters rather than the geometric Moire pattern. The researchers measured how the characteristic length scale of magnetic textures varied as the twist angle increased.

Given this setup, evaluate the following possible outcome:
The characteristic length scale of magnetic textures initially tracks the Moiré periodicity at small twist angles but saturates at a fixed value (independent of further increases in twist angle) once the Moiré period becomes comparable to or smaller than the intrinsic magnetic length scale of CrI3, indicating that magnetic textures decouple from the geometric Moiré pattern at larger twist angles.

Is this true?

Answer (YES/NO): NO